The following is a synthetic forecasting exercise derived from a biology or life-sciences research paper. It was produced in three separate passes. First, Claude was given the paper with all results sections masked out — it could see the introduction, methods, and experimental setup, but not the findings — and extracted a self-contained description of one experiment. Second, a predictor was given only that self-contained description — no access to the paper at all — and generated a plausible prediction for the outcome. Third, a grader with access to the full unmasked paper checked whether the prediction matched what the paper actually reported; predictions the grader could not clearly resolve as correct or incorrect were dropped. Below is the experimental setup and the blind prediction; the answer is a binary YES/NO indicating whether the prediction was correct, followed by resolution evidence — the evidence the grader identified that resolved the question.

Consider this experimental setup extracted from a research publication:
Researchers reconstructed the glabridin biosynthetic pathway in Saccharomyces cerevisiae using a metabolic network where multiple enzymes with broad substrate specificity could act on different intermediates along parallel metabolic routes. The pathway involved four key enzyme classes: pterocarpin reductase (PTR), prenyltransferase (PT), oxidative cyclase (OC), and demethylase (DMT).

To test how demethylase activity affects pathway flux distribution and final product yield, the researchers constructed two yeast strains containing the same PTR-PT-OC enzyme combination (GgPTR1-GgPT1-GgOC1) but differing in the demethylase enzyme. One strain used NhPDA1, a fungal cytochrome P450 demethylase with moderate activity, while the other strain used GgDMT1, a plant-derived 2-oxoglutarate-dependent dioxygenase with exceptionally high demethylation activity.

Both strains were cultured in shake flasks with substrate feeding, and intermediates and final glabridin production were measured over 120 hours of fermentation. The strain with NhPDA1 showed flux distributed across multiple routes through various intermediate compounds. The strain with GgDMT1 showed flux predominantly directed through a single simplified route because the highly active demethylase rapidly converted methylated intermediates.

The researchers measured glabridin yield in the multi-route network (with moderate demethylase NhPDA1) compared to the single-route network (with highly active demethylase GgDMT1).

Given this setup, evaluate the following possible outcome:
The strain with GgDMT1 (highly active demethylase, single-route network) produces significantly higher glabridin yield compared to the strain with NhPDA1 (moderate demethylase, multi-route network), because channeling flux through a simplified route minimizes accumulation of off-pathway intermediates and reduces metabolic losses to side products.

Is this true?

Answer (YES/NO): NO